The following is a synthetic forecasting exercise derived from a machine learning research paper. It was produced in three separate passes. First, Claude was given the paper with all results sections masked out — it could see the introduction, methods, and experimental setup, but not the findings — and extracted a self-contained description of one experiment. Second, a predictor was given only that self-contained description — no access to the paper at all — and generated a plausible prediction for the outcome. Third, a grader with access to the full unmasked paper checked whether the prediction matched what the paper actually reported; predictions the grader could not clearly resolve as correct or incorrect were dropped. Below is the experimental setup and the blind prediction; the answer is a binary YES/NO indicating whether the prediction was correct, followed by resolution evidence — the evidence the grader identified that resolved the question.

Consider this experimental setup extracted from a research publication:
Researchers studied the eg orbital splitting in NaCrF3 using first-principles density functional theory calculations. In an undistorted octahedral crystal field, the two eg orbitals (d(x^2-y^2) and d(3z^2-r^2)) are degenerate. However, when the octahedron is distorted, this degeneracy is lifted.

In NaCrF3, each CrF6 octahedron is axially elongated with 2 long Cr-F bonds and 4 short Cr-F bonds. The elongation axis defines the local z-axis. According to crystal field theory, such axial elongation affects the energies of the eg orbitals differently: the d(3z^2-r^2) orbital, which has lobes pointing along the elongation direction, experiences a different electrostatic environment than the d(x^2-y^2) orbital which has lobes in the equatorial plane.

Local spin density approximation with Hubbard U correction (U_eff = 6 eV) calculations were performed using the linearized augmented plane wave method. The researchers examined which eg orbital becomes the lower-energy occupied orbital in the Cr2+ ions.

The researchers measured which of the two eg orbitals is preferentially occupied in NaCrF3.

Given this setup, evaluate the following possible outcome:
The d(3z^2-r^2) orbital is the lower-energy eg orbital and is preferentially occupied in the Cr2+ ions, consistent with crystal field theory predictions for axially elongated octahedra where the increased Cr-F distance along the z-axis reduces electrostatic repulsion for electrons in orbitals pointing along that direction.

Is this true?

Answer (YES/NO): YES